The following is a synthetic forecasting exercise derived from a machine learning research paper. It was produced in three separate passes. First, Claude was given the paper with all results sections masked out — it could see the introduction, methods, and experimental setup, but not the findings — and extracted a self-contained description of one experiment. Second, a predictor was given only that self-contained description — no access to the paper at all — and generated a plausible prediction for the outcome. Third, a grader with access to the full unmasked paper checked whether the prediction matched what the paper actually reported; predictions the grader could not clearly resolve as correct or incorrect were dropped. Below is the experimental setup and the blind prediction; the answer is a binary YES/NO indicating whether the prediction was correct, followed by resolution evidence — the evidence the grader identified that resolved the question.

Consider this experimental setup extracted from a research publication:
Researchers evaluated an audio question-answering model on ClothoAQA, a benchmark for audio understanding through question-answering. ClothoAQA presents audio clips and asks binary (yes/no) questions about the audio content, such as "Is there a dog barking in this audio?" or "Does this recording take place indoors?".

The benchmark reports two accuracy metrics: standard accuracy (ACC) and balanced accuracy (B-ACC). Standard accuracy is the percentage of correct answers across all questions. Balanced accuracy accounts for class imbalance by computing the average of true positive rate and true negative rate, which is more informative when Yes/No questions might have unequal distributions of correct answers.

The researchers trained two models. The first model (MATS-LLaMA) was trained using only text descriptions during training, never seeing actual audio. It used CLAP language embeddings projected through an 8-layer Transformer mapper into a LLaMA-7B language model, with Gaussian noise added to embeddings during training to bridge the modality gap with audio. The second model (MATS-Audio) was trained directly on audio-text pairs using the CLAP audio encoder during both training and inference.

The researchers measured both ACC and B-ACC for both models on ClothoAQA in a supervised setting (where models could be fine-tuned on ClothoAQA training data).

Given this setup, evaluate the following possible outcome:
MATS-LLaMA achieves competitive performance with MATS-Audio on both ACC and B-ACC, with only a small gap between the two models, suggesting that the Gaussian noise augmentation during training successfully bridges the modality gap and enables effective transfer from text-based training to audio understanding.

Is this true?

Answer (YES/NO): YES